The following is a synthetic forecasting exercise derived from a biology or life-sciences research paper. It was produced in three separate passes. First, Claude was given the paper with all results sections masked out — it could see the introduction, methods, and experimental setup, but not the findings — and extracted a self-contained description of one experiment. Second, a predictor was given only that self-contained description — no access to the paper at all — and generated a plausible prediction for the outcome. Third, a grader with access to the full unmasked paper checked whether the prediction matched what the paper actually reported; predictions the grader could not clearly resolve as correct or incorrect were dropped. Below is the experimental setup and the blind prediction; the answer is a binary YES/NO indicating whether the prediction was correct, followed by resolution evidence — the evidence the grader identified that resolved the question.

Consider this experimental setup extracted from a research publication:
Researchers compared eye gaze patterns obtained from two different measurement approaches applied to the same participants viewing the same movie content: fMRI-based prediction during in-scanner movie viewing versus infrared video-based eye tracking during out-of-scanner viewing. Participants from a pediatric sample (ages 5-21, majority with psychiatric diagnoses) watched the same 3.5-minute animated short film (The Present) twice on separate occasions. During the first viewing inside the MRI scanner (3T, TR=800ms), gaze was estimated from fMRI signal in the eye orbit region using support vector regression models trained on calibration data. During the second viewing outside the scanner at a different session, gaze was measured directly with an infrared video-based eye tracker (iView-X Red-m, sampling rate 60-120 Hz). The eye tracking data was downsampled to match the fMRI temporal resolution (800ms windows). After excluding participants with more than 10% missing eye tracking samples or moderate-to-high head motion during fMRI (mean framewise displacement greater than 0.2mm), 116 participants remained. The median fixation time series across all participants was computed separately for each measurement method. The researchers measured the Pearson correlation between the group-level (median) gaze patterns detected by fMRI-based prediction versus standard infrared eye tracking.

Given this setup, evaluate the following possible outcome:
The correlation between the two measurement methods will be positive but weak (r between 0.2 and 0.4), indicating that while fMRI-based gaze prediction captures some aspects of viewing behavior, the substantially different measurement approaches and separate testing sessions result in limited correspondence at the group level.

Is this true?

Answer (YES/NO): NO